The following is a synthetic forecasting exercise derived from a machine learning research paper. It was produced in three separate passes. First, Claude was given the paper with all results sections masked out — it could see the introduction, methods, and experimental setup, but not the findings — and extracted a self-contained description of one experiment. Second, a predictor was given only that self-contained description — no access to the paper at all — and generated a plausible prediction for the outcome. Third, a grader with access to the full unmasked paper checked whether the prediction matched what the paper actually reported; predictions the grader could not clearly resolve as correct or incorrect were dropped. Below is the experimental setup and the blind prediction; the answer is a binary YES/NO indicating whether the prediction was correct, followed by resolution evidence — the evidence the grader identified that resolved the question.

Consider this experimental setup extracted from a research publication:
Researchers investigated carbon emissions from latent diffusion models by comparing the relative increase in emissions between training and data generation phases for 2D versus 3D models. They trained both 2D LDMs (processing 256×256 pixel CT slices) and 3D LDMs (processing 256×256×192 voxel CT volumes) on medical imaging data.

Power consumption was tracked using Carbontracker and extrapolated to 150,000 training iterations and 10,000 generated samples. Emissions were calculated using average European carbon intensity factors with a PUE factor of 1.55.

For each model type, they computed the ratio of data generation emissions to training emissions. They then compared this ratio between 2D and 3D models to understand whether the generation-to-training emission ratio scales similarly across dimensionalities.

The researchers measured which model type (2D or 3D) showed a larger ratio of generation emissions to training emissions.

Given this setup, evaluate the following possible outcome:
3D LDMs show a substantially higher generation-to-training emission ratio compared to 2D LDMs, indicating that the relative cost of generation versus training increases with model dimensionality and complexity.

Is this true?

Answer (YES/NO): YES